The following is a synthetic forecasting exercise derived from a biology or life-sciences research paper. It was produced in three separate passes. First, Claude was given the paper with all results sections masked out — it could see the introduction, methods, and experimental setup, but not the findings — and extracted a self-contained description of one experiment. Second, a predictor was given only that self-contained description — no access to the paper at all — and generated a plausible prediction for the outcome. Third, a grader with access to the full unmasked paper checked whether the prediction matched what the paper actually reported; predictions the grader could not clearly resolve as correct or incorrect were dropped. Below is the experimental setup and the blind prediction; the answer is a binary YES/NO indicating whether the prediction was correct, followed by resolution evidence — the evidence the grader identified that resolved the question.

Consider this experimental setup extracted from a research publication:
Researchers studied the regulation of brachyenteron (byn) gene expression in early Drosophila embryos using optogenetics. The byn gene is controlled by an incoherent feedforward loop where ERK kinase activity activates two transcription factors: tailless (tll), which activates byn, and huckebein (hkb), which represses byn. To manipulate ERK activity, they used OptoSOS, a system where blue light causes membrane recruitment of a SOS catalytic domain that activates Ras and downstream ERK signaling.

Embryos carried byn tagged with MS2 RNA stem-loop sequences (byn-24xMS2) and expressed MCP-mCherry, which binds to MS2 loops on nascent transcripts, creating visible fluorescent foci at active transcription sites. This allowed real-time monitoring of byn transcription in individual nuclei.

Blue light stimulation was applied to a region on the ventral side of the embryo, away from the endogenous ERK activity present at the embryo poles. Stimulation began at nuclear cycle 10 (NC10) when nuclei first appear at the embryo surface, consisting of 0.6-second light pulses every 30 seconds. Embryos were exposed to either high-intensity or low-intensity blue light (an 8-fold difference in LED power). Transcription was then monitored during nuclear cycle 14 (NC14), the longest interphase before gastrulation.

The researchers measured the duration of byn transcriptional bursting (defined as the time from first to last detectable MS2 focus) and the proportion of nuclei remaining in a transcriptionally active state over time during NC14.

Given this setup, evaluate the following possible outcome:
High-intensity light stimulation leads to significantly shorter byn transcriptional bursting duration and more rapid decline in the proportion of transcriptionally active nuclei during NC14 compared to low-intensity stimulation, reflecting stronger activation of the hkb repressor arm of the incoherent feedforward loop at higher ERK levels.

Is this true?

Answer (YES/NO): YES